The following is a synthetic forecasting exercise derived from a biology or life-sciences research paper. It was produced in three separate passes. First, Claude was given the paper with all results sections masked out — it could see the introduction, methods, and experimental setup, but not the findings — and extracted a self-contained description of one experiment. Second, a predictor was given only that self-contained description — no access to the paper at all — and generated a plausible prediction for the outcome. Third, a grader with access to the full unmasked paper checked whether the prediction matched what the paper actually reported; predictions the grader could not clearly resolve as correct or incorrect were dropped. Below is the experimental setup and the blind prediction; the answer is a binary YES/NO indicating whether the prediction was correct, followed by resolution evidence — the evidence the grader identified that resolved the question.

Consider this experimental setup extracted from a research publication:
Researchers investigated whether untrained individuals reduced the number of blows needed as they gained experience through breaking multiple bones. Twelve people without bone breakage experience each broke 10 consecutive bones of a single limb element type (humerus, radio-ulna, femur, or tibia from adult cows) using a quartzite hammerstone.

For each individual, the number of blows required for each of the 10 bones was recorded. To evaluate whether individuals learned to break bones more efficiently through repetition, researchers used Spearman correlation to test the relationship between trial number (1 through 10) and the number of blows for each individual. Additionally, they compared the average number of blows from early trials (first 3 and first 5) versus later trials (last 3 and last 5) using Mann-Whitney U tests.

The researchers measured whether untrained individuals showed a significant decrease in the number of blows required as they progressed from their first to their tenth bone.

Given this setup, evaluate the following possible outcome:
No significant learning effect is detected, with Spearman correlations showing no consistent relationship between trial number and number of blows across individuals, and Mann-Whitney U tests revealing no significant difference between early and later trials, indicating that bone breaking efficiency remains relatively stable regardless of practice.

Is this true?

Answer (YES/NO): NO